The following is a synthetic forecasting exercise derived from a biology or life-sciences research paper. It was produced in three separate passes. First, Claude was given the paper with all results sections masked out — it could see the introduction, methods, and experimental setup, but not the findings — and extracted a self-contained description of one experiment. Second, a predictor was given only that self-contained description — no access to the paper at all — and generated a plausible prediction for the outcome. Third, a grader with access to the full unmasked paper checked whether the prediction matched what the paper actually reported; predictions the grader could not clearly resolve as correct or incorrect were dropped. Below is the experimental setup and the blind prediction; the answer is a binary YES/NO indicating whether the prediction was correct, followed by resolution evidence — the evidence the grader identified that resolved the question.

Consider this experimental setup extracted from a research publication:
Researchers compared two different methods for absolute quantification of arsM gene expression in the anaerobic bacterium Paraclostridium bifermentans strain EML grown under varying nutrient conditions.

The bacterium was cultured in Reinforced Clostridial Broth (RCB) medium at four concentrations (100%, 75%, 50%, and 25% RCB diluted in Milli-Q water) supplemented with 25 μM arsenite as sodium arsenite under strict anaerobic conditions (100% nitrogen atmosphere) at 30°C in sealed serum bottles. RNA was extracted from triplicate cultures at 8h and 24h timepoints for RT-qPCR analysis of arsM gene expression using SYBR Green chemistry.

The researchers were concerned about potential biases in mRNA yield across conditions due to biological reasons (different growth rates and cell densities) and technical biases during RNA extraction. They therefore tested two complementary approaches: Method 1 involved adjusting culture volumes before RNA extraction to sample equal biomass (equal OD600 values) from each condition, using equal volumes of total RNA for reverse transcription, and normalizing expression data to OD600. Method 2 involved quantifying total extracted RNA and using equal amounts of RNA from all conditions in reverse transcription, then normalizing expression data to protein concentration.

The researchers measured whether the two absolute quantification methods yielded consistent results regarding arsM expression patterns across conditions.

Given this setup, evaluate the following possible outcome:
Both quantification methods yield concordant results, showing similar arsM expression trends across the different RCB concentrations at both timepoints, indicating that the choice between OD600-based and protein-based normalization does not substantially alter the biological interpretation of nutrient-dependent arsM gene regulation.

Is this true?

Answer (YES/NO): YES